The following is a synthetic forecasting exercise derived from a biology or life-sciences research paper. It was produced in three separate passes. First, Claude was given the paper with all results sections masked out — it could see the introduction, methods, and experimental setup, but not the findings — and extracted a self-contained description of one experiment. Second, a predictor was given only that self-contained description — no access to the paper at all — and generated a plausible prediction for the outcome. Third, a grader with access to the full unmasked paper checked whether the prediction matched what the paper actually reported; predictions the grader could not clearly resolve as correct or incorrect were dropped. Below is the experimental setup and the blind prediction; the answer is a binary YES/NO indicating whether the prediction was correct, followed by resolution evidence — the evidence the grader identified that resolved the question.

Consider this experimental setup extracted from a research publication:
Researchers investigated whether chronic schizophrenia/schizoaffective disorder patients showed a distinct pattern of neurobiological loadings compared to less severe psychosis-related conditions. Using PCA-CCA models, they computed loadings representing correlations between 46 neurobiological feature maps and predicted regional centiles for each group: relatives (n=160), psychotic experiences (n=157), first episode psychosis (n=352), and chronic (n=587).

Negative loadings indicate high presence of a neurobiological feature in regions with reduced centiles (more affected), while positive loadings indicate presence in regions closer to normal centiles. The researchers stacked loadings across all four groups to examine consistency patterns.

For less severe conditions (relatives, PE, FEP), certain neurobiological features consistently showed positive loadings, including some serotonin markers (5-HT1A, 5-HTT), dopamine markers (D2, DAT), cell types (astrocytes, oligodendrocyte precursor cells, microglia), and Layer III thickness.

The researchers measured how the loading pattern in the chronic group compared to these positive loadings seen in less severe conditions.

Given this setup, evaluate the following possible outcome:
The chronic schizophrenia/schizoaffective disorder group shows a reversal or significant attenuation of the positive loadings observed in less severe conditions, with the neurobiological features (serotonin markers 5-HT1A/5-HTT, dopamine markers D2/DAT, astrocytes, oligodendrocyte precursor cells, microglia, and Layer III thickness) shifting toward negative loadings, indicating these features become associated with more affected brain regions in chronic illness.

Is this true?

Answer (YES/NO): YES